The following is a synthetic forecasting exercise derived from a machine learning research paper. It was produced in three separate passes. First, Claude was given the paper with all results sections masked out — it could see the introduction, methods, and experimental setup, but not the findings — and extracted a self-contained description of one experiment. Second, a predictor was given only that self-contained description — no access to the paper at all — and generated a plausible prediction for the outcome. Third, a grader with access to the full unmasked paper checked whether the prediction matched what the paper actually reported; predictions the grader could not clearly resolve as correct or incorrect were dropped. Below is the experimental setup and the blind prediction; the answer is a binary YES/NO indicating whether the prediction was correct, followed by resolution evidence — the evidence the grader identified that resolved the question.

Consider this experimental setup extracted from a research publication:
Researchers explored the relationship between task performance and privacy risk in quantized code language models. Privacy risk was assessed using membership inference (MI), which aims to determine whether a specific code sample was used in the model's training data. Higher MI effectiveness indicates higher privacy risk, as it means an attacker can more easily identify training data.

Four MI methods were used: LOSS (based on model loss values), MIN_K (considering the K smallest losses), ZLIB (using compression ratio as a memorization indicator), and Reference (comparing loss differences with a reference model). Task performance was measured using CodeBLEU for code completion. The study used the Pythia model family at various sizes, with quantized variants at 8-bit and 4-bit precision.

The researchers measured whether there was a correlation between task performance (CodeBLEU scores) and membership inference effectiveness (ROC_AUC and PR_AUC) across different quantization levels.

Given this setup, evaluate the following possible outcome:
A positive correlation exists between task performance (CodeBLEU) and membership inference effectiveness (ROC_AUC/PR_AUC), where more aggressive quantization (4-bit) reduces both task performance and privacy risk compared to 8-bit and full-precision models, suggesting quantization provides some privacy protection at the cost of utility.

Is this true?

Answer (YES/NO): YES